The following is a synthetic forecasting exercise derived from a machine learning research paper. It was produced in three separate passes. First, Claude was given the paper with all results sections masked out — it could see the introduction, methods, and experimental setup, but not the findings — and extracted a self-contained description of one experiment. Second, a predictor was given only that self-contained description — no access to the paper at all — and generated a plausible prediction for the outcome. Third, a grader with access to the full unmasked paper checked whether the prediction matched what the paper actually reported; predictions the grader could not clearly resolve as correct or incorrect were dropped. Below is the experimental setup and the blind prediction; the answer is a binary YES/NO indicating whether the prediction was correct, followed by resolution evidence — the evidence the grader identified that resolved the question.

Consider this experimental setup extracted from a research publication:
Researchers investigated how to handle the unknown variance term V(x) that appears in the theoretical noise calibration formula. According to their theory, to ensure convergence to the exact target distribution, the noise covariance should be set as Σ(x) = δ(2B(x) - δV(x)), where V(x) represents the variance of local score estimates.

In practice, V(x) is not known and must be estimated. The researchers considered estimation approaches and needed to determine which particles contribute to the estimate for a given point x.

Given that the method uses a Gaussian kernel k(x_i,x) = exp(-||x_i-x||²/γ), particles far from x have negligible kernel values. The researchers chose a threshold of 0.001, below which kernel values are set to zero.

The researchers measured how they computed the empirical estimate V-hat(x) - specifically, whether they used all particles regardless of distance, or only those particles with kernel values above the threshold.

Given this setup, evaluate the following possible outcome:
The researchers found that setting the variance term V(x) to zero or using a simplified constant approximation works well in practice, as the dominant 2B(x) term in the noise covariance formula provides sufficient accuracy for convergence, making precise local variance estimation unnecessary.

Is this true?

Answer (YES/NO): NO